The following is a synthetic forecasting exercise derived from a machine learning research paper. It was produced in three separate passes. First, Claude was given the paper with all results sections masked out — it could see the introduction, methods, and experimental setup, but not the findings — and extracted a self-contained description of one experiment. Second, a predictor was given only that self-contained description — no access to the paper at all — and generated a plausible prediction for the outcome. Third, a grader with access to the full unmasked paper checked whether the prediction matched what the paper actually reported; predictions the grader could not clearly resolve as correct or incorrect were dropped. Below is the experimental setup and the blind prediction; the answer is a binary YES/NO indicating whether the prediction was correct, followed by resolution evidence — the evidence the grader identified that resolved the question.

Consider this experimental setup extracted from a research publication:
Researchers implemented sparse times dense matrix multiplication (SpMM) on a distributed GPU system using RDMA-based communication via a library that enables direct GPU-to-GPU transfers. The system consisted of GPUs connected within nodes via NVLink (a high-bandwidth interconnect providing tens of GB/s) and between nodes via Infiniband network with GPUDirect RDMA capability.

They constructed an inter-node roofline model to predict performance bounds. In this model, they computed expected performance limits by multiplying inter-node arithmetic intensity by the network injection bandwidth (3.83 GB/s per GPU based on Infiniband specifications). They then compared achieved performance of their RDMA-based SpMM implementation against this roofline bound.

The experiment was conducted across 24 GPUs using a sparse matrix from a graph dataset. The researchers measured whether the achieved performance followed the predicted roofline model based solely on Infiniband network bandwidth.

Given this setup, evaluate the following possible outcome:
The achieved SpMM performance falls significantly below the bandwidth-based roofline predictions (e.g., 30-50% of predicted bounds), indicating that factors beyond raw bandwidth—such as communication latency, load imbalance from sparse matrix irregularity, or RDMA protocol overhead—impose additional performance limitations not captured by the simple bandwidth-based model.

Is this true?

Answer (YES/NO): NO